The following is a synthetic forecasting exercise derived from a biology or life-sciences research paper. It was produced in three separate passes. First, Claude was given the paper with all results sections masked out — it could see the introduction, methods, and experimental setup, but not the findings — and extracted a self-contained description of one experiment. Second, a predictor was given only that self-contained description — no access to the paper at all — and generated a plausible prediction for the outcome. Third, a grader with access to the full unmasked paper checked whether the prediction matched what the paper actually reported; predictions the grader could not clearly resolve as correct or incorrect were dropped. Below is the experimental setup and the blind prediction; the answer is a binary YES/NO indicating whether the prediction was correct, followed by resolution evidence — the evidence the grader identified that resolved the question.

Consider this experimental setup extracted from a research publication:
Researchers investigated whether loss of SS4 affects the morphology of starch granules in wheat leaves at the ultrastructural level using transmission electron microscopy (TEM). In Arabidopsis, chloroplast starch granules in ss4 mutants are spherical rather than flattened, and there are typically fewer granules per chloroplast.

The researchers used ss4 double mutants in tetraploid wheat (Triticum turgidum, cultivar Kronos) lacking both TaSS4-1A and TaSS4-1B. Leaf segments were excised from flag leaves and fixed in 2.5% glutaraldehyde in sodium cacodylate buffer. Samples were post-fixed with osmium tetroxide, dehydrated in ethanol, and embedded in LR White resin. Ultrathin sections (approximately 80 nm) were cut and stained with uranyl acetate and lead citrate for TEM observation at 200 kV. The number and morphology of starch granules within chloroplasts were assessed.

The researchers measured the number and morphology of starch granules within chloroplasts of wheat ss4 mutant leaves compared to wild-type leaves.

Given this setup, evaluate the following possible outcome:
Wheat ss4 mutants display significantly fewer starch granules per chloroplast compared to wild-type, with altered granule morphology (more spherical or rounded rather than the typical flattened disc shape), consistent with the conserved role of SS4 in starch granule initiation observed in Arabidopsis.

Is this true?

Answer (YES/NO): YES